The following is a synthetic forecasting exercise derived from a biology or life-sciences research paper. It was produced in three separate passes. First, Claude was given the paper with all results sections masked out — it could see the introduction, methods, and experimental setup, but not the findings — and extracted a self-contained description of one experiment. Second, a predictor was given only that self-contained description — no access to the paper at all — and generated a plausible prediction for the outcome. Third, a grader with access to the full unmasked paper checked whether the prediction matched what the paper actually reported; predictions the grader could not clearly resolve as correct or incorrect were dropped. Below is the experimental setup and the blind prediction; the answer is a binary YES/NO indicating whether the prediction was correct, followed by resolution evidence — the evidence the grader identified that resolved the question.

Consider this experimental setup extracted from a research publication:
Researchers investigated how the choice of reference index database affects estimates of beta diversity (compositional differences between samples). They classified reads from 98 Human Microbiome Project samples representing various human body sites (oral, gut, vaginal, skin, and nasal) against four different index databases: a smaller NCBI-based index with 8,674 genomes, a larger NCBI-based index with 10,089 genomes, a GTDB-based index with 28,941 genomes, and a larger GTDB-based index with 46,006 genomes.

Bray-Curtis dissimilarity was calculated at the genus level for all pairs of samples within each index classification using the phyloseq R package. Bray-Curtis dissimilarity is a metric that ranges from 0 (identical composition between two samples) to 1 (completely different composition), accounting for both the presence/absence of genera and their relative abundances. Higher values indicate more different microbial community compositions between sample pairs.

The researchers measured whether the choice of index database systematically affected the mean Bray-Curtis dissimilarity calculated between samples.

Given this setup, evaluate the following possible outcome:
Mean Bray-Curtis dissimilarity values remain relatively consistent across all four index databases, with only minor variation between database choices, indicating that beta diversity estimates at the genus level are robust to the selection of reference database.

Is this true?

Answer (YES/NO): NO